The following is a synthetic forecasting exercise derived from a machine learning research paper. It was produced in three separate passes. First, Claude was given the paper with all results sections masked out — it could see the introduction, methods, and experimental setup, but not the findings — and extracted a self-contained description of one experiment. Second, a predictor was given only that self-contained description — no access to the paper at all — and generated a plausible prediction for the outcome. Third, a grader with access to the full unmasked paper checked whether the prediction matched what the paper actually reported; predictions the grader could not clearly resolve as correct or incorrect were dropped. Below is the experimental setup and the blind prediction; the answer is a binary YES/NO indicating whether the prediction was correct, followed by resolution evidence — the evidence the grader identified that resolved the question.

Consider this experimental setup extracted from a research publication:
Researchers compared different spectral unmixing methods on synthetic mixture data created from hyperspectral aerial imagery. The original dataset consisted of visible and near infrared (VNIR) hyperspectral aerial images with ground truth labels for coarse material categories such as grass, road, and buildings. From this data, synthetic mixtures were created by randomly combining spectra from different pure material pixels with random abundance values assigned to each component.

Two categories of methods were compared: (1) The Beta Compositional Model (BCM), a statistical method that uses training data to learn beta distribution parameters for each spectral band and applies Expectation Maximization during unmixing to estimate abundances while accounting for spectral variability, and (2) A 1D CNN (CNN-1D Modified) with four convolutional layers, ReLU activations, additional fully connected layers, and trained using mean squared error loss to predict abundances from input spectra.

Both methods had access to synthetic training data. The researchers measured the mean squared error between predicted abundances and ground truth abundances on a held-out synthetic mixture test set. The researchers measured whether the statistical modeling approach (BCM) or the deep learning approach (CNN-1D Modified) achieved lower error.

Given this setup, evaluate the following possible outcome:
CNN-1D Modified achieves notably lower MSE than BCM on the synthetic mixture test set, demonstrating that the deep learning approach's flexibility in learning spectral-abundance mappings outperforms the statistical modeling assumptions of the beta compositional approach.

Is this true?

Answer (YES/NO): NO